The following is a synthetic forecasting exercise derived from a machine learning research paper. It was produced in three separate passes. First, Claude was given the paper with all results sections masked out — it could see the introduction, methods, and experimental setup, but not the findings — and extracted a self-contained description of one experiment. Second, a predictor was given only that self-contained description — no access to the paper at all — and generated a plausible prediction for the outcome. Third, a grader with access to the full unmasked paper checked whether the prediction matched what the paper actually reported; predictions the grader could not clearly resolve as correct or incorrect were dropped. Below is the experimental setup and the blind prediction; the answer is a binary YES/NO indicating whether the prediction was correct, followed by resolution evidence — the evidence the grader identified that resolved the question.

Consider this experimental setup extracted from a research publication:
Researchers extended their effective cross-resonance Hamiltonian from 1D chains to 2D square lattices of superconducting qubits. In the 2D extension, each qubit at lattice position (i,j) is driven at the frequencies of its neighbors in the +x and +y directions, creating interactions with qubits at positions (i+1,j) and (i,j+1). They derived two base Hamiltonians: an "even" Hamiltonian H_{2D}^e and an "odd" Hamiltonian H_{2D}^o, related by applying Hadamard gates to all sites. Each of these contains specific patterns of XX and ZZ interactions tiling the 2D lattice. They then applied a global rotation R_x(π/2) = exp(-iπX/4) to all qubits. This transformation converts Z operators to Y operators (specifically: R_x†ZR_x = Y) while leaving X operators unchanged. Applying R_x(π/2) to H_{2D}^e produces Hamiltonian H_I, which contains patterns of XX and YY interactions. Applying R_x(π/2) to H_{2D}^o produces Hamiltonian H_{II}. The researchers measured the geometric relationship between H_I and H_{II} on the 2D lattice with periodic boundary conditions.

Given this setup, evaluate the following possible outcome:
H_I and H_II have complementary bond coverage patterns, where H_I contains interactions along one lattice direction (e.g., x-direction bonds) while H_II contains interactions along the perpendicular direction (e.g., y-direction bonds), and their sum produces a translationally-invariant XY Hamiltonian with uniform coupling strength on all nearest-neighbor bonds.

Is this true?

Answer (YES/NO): NO